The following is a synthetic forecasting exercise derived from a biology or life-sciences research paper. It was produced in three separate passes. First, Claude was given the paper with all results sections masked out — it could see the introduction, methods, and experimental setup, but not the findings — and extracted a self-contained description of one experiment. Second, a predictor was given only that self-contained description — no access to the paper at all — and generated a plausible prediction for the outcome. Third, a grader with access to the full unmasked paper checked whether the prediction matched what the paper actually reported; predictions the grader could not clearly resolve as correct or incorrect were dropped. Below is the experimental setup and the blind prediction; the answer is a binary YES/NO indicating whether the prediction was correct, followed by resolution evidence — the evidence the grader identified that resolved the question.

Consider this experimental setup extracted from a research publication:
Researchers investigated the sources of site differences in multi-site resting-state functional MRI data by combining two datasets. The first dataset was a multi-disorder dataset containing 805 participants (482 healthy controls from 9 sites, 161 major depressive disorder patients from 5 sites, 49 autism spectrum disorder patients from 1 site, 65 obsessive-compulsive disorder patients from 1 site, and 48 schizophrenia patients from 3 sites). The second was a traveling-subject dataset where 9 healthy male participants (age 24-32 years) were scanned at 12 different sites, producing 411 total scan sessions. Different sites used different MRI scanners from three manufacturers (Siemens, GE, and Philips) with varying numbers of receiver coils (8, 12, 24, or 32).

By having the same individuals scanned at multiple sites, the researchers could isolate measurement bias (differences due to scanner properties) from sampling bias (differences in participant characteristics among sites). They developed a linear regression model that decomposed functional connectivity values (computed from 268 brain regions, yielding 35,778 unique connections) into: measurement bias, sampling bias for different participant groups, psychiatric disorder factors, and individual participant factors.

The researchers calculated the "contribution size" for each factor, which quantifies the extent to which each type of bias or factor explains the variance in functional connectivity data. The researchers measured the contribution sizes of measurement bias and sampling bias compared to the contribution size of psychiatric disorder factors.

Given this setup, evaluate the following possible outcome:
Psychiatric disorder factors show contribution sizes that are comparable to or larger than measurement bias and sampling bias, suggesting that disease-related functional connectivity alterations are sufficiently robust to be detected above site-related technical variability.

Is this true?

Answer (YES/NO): NO